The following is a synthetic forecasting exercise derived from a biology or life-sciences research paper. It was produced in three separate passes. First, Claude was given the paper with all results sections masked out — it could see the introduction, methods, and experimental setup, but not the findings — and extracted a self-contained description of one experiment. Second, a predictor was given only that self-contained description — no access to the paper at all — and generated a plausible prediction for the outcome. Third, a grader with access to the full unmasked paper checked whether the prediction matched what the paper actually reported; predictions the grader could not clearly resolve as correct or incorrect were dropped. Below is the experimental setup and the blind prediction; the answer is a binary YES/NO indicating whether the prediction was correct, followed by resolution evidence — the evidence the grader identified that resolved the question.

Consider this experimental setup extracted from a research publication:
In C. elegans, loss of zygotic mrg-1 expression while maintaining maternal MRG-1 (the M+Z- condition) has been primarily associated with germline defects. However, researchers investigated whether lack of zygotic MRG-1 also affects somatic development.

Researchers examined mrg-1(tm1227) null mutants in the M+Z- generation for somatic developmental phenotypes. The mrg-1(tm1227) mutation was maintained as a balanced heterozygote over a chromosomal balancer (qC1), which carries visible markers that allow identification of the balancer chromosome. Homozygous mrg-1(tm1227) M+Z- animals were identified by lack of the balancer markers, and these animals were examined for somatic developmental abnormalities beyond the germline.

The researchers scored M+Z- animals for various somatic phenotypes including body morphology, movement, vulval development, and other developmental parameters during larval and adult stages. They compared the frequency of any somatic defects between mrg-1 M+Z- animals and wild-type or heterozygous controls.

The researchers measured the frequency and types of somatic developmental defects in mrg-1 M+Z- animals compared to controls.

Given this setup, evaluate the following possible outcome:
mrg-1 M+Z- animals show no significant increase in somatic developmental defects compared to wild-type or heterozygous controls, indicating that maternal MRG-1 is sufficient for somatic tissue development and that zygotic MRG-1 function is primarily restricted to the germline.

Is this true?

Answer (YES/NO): NO